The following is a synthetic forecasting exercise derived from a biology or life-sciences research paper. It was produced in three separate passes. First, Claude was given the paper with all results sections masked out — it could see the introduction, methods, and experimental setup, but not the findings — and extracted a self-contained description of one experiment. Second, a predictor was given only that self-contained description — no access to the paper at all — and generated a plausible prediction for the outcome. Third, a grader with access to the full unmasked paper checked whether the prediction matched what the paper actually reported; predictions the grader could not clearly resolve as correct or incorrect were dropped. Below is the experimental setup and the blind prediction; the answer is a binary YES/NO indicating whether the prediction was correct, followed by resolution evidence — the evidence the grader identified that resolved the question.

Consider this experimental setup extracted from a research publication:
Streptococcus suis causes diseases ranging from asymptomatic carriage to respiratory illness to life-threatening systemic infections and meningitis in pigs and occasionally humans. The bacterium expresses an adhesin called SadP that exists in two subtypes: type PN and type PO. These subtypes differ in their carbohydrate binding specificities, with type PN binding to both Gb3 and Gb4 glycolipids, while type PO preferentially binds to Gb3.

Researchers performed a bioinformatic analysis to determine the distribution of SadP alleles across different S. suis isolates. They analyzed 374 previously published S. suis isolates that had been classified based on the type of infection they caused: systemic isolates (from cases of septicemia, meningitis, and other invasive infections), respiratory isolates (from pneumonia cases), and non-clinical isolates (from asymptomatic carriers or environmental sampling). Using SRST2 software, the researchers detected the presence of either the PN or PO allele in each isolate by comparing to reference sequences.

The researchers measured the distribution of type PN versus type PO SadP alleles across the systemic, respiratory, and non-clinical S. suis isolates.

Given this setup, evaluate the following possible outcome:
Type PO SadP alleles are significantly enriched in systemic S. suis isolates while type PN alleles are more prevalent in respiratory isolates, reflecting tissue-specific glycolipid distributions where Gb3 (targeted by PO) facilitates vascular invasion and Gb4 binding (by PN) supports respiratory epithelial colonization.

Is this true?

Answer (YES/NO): NO